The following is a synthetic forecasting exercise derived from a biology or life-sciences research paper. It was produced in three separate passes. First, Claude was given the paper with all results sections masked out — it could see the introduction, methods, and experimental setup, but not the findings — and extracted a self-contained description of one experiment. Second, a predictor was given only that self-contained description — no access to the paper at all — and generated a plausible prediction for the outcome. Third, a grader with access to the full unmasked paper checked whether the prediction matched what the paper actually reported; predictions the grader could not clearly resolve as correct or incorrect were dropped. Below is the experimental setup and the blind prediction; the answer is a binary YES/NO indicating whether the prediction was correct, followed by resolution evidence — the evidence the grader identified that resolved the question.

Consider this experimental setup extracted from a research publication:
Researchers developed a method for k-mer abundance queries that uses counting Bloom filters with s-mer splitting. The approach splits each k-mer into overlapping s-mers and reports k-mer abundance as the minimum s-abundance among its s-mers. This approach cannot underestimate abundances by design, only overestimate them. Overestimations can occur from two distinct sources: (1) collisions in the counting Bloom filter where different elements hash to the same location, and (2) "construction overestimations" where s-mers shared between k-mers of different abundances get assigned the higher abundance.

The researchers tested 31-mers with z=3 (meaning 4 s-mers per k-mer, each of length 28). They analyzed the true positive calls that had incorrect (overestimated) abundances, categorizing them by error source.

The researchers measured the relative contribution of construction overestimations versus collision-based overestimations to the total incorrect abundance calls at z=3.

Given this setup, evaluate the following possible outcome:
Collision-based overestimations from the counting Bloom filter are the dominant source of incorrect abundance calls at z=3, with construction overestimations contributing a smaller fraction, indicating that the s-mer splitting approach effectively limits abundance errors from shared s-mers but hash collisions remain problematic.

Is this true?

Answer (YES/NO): NO